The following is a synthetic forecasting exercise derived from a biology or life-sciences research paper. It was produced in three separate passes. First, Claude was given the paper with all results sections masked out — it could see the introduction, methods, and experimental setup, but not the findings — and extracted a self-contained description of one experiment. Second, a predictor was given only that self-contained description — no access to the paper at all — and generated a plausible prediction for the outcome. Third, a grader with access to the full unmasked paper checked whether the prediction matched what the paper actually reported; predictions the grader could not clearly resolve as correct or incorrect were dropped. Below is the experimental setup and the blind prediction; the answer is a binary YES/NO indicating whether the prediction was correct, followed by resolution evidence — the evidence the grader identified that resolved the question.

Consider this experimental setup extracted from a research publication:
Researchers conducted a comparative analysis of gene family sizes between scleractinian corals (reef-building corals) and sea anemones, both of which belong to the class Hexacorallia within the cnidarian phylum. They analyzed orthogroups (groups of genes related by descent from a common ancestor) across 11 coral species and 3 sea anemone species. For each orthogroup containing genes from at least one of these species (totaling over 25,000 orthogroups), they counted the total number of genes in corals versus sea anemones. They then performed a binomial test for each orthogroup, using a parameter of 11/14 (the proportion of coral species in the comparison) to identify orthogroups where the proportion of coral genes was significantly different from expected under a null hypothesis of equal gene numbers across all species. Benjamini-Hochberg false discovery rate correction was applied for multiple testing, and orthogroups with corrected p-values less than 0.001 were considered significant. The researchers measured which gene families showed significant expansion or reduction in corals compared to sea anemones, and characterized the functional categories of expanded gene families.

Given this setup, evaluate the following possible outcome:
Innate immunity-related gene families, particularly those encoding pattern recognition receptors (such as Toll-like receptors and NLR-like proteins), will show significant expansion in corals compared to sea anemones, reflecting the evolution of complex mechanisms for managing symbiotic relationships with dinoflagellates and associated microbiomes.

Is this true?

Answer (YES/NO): YES